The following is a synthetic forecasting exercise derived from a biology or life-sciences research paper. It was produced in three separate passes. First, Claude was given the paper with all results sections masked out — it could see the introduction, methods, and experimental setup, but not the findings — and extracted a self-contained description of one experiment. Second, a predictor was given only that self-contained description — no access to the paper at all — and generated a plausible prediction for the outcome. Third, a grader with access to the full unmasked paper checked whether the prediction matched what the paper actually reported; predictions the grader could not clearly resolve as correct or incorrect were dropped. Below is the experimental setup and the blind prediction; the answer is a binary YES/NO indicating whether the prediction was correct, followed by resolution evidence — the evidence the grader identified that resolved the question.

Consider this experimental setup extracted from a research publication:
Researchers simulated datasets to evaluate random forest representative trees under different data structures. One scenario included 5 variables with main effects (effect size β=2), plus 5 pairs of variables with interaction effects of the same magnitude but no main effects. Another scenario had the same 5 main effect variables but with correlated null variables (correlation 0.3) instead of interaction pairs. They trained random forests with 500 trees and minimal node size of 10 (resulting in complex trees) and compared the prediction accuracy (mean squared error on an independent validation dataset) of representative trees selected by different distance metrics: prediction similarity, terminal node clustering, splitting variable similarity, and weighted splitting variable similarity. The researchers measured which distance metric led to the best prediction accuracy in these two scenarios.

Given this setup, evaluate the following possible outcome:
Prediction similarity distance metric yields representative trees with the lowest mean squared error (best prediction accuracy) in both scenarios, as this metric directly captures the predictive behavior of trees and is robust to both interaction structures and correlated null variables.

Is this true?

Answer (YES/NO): NO